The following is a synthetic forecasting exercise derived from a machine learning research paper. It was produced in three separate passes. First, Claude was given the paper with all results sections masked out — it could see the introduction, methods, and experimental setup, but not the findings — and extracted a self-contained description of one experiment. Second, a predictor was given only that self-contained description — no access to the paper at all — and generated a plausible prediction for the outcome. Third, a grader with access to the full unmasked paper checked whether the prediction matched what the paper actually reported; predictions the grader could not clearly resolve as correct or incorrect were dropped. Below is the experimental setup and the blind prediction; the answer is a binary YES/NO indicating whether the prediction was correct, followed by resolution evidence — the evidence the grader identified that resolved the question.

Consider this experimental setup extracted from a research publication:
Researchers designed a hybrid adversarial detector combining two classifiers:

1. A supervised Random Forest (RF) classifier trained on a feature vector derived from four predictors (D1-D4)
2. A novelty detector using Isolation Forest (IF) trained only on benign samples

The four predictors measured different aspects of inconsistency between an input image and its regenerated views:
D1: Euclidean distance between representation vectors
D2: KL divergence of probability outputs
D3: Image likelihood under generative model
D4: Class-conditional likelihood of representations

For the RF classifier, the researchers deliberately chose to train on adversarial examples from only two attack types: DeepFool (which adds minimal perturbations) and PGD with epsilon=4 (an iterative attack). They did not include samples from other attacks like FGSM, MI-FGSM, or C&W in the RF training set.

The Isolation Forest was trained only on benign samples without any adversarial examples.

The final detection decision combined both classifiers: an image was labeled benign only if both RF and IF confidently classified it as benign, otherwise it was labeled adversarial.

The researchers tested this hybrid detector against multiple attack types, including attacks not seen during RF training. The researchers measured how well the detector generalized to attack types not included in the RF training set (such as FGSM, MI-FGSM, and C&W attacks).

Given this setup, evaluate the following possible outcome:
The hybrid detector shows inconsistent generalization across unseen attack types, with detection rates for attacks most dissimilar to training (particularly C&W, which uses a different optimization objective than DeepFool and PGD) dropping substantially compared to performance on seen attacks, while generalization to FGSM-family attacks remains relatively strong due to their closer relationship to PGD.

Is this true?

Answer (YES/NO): NO